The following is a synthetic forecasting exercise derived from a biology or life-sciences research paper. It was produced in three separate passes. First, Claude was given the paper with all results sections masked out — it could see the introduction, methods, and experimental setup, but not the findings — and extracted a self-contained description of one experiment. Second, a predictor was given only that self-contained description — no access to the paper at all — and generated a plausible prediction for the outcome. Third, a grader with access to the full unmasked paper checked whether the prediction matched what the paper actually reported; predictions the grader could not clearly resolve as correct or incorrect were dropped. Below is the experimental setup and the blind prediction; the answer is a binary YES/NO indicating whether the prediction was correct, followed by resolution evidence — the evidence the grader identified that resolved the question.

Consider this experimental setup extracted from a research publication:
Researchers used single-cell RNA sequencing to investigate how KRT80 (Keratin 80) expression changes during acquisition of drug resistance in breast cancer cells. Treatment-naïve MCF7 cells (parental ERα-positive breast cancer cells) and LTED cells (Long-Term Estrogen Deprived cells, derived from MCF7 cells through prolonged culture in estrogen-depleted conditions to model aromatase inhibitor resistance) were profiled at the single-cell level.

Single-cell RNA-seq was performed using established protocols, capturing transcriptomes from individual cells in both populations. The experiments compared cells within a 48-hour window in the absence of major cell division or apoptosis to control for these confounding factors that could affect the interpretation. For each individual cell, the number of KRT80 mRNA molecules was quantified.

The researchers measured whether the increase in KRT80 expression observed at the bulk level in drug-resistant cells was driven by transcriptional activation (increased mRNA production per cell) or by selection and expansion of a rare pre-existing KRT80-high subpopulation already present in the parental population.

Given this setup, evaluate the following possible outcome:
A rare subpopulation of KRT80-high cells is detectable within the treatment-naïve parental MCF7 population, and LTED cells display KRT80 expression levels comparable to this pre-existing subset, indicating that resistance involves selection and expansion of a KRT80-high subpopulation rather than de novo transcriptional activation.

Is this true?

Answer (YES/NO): NO